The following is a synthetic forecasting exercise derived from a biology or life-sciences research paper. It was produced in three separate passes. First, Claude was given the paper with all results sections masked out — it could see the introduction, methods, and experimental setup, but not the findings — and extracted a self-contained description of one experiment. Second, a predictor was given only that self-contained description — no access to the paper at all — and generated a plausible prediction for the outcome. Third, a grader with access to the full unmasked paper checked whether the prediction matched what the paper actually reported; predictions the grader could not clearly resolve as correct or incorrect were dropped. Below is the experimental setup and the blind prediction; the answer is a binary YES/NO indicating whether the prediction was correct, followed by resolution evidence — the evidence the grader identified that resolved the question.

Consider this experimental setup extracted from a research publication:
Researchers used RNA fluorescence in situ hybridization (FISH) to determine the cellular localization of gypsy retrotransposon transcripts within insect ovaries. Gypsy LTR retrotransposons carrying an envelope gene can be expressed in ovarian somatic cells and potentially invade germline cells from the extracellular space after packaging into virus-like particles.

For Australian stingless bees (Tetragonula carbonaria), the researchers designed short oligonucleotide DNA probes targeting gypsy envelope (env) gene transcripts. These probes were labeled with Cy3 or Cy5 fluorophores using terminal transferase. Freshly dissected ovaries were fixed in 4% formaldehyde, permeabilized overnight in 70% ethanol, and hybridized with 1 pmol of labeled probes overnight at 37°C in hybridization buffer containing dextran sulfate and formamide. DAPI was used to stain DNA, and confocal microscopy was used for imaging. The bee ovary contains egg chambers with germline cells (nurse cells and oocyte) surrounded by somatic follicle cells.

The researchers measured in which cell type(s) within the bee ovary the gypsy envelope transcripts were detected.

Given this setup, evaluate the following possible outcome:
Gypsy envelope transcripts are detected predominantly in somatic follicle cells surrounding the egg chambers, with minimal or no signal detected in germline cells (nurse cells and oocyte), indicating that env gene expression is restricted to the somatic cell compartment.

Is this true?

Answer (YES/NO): NO